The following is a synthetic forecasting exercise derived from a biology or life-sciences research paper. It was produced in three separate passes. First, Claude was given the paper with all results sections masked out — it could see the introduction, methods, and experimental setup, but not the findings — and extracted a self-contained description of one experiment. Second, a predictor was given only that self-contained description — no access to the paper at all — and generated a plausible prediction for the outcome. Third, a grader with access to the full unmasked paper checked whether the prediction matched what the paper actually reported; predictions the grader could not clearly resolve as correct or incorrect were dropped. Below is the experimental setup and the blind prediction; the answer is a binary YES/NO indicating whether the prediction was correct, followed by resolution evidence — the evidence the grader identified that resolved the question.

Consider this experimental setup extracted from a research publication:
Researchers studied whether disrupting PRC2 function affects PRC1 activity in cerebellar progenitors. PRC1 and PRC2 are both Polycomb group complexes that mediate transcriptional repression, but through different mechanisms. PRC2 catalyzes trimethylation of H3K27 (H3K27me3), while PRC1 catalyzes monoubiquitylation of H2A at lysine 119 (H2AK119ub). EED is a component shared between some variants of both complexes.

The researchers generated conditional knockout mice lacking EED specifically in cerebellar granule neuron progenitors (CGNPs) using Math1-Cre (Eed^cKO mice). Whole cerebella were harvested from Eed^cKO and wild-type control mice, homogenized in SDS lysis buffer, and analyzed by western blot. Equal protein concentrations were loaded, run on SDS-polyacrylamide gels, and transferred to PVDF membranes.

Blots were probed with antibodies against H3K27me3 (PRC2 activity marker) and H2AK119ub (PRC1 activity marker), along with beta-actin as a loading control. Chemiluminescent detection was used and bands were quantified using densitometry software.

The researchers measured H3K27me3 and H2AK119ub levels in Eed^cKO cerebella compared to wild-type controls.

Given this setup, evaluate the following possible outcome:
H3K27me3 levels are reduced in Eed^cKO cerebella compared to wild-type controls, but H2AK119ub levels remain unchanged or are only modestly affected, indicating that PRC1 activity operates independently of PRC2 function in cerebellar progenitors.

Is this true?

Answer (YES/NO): YES